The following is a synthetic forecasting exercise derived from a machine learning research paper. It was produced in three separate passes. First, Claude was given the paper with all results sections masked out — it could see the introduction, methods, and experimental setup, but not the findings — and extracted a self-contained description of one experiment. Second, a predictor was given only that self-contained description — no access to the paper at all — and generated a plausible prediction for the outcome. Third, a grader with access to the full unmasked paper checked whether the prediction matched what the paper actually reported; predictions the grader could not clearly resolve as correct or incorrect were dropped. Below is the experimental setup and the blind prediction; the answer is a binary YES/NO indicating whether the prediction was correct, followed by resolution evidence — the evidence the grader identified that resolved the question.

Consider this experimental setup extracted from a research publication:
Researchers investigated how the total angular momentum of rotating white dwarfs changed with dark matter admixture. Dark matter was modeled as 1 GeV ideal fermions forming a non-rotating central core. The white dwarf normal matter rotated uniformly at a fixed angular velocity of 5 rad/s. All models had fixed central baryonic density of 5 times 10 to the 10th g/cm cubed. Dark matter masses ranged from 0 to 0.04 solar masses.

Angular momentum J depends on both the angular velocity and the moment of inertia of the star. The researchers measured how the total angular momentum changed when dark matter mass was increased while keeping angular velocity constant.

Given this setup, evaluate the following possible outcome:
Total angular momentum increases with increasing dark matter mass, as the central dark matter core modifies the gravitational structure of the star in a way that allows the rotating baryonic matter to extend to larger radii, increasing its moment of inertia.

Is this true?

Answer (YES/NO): YES